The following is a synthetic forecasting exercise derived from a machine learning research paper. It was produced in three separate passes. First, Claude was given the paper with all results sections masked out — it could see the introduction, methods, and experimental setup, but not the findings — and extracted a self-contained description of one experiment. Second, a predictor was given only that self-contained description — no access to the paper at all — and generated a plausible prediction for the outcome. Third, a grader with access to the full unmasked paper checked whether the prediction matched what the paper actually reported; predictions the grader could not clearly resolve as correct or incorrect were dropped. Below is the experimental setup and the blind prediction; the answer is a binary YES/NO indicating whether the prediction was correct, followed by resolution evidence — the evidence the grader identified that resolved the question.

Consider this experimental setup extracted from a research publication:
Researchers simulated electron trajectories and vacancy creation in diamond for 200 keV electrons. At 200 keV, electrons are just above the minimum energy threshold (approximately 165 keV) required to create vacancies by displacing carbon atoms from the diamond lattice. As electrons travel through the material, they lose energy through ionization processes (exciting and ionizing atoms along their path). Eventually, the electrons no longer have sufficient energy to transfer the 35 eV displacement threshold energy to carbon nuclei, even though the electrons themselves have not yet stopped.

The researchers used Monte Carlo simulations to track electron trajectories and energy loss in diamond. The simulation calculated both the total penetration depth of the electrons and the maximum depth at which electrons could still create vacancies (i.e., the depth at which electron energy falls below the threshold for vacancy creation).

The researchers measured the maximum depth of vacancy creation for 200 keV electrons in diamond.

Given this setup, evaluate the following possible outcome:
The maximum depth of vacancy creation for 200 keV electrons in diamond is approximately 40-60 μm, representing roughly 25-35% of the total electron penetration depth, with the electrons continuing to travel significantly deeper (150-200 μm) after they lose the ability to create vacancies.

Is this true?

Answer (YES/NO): NO